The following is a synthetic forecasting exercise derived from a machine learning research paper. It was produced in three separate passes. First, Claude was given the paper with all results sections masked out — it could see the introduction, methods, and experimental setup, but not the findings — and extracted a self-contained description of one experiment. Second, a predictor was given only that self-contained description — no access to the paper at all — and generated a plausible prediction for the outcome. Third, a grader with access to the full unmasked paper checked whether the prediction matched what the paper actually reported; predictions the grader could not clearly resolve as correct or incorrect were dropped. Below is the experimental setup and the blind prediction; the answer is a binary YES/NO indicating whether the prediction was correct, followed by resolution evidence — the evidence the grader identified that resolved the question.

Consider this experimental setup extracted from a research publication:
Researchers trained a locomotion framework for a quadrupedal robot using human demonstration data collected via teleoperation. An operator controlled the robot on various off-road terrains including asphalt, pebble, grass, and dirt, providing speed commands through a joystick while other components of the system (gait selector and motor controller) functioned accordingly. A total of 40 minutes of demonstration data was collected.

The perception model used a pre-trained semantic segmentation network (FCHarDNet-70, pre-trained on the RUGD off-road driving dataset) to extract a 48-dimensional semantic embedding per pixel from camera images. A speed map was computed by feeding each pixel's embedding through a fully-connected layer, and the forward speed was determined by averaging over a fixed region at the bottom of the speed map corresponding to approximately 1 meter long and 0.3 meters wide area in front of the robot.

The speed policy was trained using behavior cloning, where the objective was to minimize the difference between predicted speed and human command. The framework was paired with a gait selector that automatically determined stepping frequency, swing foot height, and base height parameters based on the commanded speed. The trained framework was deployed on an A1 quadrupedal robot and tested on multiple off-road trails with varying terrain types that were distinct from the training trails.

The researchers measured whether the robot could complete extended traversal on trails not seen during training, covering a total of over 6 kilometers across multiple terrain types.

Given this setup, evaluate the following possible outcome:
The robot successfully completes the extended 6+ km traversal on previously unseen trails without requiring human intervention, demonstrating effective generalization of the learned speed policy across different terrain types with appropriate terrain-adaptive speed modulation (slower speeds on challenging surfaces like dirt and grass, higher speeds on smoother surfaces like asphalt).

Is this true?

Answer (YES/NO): YES